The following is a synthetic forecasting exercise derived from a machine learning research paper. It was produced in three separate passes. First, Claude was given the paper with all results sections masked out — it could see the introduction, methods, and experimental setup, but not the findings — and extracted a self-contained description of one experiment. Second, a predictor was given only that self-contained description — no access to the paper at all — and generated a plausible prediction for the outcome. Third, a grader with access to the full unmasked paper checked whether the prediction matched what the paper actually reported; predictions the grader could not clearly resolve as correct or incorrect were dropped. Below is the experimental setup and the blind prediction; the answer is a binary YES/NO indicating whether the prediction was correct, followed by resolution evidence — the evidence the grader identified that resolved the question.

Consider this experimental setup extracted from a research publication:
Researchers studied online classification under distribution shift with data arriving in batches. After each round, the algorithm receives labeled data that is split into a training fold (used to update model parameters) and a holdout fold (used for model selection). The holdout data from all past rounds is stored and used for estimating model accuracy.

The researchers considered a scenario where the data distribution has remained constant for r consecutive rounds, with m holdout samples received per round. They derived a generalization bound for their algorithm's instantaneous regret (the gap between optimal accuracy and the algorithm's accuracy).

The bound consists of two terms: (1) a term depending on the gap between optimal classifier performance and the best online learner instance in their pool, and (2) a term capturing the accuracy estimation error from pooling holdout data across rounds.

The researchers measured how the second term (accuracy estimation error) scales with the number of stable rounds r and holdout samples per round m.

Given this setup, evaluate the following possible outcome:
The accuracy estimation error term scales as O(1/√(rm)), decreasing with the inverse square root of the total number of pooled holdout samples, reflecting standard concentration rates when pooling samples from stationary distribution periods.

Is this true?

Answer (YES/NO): YES